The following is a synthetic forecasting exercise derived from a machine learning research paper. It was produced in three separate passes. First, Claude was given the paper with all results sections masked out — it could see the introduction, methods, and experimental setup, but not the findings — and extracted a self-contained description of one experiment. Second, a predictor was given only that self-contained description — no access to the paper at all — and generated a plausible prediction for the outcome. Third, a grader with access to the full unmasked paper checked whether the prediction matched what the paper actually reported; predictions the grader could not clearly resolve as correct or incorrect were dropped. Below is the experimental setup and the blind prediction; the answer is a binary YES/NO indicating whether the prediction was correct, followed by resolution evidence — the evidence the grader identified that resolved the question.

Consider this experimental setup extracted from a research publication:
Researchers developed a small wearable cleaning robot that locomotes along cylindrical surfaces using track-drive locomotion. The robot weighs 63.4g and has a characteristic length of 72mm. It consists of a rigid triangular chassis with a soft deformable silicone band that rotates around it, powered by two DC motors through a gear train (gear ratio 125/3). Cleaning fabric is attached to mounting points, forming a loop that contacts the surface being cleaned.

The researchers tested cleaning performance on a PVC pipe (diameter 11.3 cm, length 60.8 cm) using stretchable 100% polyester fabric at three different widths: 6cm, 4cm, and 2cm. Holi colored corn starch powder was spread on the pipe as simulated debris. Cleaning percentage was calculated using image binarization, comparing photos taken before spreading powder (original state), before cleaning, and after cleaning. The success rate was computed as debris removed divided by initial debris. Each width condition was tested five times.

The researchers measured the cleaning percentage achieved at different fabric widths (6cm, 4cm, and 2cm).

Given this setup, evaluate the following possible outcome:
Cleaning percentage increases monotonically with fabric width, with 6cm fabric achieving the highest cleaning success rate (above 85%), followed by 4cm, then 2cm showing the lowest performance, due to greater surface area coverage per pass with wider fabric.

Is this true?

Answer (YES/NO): NO